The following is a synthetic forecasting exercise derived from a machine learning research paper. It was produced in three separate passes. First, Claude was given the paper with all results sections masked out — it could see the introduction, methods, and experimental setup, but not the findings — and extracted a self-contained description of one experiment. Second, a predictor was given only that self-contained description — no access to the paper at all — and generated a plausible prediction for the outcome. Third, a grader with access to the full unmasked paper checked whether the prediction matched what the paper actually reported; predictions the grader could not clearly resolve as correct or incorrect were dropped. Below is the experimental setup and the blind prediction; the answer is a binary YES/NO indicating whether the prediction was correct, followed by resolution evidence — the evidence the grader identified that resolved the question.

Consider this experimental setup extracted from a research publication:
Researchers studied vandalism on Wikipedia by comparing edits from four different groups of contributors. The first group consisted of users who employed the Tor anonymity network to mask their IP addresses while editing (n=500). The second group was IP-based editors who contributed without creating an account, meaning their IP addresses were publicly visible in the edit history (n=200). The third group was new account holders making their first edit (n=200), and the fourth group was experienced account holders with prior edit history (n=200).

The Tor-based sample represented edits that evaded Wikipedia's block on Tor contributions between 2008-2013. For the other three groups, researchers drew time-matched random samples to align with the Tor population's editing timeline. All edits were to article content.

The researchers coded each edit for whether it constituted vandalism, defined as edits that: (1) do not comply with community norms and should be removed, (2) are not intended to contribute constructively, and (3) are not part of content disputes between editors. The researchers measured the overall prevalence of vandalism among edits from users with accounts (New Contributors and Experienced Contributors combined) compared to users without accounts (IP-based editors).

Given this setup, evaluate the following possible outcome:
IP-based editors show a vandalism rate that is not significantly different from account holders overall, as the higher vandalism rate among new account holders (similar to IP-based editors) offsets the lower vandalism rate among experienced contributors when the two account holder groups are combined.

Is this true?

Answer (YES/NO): NO